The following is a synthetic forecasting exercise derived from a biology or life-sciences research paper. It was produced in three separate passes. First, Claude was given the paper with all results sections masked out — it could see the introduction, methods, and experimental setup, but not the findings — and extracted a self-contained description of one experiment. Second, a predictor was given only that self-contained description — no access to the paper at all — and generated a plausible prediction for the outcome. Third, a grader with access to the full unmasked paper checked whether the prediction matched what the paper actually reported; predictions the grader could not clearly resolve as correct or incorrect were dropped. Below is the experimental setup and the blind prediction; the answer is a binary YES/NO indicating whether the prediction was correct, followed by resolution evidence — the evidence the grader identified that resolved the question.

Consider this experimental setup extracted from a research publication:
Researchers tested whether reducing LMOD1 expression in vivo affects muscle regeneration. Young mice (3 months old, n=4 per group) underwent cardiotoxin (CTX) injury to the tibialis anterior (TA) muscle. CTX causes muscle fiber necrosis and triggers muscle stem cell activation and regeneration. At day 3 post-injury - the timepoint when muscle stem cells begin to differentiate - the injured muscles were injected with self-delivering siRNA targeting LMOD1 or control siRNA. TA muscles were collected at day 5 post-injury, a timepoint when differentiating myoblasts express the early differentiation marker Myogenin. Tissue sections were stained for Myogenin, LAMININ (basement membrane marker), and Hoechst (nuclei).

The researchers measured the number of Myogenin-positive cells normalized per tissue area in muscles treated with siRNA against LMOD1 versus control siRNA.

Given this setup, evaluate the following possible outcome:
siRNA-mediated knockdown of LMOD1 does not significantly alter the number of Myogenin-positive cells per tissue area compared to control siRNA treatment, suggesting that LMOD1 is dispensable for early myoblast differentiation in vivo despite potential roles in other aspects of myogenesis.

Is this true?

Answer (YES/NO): NO